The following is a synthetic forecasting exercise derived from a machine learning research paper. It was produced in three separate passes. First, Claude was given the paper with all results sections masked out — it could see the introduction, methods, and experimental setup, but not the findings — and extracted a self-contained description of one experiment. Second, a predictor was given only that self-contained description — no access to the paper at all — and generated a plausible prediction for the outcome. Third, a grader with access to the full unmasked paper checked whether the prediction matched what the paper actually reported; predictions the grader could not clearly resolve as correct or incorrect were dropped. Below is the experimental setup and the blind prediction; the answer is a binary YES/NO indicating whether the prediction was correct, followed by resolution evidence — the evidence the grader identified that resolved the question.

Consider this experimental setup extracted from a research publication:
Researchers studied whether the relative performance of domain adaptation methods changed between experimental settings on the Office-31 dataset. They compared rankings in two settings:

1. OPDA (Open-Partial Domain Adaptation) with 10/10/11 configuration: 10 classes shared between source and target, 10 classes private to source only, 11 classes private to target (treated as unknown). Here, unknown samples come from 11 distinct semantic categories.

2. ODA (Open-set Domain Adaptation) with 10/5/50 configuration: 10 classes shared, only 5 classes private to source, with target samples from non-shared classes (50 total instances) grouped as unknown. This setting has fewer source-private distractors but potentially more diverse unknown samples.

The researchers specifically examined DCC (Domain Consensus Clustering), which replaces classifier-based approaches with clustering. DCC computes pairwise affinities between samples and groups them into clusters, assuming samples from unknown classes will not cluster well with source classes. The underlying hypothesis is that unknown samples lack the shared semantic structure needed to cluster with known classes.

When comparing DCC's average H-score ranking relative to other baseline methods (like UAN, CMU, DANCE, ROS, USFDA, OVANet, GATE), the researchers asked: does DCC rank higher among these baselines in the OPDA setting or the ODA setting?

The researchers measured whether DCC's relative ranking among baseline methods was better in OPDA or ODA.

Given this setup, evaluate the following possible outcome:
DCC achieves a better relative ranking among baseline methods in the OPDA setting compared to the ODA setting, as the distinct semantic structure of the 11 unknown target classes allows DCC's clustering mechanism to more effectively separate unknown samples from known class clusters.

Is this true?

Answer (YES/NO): NO